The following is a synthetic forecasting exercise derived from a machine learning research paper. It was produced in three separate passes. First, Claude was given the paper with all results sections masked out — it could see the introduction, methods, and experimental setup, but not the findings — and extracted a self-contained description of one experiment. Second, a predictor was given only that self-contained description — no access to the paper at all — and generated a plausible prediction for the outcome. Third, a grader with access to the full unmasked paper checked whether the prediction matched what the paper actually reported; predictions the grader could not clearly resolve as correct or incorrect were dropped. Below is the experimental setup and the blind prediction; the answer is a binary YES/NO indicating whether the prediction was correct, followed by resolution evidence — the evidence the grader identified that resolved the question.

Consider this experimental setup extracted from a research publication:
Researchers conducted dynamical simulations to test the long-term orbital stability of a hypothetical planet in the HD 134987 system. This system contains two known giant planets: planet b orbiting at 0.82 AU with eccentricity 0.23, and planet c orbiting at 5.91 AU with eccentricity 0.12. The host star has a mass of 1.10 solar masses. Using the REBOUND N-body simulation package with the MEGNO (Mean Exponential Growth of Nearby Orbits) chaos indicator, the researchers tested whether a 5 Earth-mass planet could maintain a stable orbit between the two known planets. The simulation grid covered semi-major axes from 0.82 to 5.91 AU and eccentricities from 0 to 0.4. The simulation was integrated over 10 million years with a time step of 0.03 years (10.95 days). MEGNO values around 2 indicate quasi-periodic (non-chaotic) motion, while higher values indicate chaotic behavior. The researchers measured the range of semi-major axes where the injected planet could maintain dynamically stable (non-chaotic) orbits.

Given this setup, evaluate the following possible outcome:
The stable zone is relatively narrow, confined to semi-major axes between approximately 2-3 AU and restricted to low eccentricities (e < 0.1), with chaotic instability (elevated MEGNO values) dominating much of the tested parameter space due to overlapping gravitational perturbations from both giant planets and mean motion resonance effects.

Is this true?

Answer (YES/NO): NO